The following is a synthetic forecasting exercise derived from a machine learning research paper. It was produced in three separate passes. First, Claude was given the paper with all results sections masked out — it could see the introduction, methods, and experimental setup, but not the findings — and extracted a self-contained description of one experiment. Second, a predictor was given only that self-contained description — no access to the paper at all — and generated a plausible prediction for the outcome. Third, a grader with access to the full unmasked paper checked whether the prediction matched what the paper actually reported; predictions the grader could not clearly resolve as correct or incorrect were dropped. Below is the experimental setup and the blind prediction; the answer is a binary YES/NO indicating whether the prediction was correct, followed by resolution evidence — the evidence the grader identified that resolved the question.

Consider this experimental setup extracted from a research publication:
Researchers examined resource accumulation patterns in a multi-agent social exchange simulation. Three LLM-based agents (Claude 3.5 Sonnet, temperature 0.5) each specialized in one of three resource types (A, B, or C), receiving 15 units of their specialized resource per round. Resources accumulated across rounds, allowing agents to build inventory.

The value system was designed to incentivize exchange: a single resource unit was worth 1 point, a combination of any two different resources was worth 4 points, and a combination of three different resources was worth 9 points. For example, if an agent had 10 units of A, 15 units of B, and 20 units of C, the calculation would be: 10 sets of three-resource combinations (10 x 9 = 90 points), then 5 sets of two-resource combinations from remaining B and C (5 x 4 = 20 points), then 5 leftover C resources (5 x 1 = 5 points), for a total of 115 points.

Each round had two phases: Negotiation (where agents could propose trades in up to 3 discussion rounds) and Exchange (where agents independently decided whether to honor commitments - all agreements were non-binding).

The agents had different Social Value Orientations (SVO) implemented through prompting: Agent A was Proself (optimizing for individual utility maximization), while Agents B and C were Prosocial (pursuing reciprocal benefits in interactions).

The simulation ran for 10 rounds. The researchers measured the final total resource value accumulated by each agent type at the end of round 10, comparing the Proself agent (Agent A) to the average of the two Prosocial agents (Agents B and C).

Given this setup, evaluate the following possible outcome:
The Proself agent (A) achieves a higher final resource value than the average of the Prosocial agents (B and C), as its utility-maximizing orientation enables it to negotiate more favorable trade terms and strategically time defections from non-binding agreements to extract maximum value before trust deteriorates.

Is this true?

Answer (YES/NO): NO